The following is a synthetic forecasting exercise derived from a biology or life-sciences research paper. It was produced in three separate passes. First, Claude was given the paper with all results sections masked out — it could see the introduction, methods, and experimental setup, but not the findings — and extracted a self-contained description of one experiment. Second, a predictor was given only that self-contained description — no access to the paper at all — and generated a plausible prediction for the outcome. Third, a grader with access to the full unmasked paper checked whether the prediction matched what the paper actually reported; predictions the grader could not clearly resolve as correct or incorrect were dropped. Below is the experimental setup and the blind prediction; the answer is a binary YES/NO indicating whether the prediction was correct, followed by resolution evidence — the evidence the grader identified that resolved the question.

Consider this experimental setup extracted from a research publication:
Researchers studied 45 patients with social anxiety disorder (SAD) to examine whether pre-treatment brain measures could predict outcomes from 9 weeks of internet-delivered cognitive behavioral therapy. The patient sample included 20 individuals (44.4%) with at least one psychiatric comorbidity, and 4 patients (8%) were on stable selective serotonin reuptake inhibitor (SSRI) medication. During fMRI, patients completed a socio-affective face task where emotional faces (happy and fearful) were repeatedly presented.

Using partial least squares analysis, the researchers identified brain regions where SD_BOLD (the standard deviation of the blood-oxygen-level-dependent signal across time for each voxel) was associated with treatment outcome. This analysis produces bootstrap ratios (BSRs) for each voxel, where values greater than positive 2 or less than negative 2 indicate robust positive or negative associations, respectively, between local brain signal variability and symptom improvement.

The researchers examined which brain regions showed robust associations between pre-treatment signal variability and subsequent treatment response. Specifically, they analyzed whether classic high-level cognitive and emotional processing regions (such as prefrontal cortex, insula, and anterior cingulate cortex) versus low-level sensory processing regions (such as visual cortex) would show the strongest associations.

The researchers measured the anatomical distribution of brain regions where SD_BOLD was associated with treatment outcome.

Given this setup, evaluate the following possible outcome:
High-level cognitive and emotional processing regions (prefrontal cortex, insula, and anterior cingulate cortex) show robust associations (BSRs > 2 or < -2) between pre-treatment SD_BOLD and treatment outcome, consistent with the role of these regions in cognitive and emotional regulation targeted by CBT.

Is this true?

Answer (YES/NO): NO